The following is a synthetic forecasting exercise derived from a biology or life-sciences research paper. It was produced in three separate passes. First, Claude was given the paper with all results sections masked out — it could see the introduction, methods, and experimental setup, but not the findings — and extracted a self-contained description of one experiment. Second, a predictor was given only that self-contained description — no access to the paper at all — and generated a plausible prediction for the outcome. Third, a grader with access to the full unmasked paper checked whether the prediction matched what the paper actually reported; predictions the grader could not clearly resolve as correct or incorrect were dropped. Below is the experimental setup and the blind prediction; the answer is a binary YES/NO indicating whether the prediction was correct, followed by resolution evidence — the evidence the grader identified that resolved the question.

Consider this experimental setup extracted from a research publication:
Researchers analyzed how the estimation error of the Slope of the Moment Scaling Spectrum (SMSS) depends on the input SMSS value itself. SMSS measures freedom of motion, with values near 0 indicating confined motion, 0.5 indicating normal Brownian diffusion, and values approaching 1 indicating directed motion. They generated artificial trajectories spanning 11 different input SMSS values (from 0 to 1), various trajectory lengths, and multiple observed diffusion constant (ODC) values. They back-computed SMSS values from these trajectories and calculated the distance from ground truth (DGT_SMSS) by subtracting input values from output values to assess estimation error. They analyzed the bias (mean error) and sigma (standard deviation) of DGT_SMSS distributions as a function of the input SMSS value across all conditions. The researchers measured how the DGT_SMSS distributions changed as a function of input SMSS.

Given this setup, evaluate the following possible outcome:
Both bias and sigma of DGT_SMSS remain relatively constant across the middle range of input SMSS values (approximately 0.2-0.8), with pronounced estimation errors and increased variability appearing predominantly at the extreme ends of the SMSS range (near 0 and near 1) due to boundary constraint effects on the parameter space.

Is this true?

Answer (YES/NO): NO